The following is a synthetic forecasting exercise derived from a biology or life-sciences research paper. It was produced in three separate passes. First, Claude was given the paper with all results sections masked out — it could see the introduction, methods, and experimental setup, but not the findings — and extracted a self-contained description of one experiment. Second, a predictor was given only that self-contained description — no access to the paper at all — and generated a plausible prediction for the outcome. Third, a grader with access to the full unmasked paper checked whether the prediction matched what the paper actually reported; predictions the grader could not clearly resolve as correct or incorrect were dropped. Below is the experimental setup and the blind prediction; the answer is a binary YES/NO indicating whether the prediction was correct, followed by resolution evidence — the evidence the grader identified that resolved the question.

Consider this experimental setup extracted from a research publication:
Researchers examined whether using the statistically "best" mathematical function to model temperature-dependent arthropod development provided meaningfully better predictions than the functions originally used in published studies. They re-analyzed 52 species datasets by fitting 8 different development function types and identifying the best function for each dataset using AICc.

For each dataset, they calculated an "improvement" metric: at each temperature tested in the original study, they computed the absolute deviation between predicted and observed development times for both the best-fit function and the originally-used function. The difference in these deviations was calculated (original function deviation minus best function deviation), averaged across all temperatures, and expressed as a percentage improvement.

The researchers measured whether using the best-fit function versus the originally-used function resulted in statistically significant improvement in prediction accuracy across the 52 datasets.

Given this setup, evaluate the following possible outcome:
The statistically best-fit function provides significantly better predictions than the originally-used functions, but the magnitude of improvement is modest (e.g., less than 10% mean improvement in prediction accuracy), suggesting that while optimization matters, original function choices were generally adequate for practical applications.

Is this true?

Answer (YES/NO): NO